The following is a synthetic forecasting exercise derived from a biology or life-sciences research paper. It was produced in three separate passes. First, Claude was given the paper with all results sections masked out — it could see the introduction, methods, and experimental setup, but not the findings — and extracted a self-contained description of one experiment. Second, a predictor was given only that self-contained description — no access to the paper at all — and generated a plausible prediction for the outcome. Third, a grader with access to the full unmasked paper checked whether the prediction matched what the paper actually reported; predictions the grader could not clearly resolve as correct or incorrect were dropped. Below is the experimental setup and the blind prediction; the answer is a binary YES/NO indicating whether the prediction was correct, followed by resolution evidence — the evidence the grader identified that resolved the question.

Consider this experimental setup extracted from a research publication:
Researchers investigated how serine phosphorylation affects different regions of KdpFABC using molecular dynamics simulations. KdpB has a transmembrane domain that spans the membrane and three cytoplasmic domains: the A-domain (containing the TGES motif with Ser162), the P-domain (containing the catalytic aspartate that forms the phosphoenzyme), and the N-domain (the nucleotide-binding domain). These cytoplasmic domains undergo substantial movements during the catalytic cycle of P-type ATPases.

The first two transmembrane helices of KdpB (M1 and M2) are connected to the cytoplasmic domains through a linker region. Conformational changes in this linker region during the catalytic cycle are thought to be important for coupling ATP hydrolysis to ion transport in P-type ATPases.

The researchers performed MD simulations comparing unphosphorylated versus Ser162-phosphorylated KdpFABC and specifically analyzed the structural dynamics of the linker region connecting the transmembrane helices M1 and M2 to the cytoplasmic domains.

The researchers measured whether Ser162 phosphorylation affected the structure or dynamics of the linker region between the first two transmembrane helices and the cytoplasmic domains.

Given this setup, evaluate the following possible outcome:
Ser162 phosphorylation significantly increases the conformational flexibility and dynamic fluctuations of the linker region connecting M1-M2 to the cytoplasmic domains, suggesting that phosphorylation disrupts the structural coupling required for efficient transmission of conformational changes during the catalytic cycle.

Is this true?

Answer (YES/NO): YES